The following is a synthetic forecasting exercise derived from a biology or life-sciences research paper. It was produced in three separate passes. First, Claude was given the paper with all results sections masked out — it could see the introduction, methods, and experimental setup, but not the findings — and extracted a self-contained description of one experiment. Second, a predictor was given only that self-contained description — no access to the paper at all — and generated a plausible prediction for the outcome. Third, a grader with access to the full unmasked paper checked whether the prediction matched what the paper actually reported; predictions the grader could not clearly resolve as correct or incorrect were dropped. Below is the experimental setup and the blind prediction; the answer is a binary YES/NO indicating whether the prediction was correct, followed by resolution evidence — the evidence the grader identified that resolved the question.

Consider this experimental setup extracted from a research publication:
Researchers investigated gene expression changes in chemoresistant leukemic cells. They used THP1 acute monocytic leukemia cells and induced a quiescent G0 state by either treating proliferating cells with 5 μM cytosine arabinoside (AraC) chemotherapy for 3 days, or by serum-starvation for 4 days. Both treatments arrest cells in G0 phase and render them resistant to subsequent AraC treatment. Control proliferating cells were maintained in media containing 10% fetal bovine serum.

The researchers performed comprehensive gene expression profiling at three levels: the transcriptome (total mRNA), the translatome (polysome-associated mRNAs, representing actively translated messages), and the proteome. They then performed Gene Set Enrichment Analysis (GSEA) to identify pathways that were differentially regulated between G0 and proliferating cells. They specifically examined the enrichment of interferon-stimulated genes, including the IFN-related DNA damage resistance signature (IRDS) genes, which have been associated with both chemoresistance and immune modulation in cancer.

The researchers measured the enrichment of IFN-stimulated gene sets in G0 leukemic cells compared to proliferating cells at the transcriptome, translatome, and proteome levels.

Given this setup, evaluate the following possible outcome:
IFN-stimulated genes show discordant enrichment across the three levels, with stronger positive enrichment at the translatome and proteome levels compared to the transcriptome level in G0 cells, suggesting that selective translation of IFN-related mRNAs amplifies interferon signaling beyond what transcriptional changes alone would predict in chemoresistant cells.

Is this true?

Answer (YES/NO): NO